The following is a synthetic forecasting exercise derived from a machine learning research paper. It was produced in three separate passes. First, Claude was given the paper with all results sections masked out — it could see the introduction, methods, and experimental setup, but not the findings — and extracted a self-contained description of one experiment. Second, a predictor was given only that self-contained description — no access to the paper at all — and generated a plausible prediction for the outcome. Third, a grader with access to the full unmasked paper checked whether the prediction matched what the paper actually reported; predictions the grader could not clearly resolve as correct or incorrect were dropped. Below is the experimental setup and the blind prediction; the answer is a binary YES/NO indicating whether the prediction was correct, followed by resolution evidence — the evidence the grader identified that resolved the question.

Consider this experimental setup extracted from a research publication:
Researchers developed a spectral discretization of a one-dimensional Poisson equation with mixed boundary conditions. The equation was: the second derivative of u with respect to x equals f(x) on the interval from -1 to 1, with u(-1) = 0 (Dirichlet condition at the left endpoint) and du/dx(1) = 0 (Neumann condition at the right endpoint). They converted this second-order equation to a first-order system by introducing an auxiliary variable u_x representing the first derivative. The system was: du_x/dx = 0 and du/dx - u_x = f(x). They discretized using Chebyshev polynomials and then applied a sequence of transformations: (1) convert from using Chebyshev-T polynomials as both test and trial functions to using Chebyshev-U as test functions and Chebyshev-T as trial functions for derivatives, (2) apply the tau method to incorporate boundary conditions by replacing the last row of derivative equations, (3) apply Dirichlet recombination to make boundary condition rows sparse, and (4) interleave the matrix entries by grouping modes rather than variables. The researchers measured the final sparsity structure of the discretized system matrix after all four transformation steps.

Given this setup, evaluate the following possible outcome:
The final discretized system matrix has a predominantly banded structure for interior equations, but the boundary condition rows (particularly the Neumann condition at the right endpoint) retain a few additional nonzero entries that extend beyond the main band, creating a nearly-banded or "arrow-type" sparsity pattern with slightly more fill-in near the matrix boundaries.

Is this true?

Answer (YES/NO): NO